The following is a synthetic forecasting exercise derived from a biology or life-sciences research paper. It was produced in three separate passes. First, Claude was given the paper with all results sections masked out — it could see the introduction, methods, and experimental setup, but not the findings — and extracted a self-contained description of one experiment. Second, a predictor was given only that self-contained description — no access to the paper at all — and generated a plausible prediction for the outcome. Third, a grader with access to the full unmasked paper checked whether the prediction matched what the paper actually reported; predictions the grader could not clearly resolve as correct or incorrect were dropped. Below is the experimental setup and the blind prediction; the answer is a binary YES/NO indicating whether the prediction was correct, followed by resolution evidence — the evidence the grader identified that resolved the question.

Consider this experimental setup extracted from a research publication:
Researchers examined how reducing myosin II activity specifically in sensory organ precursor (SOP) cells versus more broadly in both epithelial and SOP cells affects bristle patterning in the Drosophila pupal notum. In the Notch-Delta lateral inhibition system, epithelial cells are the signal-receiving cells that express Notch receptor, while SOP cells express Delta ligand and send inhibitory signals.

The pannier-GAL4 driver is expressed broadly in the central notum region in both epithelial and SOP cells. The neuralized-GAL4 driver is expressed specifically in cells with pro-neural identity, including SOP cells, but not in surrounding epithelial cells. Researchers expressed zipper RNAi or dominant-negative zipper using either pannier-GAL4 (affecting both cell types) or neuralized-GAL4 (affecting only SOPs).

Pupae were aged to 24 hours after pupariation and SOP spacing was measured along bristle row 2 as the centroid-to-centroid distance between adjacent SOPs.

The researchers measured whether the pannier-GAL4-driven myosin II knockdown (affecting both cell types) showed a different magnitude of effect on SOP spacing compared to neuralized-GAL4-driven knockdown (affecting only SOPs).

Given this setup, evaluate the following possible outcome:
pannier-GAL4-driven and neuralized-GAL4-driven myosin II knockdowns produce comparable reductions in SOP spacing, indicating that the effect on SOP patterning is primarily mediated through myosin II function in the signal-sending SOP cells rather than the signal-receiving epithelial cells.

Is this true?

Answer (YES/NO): NO